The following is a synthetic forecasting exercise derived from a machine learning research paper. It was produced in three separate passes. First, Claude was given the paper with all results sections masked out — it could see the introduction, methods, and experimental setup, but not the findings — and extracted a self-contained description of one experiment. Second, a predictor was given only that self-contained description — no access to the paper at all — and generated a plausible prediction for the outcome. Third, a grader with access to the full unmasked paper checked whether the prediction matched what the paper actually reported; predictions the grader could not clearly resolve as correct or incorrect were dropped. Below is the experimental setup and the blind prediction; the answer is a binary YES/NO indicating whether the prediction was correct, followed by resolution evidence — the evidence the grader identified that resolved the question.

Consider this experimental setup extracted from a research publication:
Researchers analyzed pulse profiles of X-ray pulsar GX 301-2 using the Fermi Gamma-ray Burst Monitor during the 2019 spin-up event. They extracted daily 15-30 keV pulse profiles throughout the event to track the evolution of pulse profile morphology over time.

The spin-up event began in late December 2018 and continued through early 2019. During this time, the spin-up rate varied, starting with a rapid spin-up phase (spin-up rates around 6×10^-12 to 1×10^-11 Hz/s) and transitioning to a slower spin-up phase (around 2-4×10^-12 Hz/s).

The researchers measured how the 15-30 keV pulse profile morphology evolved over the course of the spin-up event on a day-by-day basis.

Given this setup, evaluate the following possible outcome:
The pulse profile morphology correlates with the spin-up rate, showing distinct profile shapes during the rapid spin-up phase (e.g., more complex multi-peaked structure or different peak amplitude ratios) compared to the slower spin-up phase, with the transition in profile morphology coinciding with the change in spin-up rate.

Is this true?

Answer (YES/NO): YES